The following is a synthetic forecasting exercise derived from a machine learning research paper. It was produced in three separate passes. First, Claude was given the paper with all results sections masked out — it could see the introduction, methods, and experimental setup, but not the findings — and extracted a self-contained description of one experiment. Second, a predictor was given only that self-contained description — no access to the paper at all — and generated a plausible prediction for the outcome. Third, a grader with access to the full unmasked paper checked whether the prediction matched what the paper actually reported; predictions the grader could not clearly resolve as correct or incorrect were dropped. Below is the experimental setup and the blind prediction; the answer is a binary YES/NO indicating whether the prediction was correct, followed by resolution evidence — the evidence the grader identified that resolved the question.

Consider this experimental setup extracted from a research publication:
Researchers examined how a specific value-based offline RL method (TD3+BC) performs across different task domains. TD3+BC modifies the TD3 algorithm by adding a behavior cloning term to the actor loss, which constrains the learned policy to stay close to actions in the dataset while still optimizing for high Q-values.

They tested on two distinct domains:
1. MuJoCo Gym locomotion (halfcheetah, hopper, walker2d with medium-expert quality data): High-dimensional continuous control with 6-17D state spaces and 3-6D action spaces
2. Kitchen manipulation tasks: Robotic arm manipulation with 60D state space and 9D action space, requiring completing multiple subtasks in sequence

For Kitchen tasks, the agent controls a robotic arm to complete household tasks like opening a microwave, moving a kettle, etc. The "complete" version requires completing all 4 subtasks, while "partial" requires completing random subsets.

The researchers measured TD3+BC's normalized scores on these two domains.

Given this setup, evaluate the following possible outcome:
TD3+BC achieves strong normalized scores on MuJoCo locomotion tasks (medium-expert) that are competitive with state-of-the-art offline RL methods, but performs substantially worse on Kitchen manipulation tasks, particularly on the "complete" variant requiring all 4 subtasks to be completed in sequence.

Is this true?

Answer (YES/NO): YES